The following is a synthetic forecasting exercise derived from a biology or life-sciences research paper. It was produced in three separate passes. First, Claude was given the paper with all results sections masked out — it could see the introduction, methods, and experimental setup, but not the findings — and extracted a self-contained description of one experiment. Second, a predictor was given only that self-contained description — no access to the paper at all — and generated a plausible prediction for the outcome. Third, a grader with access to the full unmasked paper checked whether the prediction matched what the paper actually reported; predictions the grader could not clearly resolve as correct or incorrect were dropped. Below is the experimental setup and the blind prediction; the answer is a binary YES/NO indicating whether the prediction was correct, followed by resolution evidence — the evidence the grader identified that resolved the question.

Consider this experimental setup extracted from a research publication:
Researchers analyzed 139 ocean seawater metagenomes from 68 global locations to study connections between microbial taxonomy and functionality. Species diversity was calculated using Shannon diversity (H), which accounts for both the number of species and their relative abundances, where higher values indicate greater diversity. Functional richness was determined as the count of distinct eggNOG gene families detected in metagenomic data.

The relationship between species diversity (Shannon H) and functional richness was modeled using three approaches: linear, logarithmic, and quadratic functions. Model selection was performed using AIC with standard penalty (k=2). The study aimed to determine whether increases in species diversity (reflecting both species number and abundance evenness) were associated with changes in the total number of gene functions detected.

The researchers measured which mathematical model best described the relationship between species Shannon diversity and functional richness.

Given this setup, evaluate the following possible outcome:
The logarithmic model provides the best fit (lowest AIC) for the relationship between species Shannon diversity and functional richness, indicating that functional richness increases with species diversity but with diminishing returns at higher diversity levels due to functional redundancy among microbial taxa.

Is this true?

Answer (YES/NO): NO